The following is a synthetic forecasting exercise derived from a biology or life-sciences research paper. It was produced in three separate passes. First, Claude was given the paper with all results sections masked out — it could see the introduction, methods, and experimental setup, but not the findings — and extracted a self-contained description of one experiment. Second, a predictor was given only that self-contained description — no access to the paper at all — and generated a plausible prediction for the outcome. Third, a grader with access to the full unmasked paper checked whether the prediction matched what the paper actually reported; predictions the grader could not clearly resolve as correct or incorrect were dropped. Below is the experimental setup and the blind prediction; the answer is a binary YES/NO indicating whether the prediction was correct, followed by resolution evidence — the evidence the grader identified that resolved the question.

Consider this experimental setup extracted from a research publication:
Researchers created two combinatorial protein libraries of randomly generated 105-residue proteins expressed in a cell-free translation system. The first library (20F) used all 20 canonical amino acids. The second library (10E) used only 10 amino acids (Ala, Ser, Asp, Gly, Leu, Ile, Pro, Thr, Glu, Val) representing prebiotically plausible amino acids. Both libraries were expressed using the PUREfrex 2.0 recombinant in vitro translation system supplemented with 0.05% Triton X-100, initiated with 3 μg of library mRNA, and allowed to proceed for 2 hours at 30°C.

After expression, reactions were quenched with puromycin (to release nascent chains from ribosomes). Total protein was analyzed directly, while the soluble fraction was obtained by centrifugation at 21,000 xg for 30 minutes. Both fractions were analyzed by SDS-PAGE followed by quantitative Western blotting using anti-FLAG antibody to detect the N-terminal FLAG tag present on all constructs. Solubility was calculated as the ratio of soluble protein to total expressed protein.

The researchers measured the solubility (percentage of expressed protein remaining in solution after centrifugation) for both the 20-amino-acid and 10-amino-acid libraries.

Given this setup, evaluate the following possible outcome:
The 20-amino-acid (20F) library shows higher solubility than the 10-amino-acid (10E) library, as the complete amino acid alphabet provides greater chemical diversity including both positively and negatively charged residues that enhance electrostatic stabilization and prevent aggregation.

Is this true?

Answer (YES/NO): NO